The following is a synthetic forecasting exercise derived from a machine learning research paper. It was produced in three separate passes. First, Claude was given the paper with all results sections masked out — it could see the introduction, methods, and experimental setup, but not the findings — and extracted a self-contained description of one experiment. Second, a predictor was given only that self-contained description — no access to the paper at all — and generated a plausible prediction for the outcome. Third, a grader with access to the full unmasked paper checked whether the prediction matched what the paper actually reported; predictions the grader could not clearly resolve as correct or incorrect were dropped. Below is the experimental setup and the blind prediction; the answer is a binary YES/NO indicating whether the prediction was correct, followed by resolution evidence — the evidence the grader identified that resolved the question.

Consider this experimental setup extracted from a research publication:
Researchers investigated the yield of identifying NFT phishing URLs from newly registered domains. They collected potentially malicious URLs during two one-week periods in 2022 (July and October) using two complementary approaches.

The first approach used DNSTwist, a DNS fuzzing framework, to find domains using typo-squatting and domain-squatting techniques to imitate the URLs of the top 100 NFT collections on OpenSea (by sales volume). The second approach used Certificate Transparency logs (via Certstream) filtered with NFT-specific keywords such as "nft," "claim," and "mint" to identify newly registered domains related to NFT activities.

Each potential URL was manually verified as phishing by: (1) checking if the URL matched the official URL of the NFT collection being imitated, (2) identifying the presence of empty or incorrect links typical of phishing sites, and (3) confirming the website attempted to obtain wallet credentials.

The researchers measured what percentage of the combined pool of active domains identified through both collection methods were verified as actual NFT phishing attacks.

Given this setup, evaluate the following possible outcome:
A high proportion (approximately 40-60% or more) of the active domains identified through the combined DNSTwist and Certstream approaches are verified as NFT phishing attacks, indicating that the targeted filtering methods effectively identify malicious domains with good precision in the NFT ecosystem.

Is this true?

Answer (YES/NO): NO